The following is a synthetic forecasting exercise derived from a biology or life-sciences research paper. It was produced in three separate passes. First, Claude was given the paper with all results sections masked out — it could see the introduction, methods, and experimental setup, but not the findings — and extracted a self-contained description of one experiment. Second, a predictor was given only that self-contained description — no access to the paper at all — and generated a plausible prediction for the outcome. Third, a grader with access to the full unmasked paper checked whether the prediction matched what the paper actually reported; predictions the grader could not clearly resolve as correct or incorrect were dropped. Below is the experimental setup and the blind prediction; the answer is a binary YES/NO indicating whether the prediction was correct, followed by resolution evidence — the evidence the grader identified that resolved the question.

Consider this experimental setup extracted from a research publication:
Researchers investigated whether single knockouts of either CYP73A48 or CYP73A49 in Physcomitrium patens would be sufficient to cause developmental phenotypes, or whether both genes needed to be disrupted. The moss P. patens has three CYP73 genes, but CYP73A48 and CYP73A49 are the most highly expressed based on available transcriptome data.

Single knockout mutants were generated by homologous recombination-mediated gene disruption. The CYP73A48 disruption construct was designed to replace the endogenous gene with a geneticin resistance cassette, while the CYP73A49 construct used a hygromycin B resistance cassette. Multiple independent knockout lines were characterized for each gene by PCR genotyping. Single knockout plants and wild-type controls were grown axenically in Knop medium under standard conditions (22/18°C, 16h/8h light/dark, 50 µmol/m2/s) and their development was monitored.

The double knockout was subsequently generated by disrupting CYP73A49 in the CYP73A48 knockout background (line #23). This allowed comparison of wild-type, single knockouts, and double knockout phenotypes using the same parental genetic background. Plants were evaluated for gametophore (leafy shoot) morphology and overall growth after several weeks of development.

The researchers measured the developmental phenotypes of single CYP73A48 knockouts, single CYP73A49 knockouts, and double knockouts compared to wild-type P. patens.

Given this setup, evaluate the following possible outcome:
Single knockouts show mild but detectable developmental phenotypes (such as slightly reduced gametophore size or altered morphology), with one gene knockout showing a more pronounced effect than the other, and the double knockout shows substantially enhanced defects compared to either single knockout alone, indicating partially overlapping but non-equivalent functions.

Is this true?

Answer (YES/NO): NO